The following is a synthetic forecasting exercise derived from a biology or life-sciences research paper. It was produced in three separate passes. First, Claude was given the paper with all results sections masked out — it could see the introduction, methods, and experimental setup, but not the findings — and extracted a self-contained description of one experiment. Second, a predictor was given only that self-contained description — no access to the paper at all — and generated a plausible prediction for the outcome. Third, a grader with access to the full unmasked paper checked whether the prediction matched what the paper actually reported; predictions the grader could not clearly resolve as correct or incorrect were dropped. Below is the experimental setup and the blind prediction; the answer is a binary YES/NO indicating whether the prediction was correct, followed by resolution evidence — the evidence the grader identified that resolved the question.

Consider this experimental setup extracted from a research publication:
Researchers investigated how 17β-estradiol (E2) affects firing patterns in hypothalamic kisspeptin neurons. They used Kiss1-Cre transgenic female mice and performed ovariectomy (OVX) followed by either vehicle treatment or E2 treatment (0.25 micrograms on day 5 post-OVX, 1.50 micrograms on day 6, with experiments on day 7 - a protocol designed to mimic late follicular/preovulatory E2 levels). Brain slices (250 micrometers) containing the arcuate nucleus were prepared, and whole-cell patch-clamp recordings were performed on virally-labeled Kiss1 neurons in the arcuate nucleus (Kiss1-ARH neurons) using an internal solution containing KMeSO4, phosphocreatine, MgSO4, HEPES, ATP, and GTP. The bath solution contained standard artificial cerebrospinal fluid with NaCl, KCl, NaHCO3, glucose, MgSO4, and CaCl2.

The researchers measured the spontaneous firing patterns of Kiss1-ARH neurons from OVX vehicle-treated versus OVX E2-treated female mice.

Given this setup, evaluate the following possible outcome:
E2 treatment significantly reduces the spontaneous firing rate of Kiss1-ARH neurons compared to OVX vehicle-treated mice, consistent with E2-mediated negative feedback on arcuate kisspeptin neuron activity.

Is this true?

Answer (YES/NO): NO